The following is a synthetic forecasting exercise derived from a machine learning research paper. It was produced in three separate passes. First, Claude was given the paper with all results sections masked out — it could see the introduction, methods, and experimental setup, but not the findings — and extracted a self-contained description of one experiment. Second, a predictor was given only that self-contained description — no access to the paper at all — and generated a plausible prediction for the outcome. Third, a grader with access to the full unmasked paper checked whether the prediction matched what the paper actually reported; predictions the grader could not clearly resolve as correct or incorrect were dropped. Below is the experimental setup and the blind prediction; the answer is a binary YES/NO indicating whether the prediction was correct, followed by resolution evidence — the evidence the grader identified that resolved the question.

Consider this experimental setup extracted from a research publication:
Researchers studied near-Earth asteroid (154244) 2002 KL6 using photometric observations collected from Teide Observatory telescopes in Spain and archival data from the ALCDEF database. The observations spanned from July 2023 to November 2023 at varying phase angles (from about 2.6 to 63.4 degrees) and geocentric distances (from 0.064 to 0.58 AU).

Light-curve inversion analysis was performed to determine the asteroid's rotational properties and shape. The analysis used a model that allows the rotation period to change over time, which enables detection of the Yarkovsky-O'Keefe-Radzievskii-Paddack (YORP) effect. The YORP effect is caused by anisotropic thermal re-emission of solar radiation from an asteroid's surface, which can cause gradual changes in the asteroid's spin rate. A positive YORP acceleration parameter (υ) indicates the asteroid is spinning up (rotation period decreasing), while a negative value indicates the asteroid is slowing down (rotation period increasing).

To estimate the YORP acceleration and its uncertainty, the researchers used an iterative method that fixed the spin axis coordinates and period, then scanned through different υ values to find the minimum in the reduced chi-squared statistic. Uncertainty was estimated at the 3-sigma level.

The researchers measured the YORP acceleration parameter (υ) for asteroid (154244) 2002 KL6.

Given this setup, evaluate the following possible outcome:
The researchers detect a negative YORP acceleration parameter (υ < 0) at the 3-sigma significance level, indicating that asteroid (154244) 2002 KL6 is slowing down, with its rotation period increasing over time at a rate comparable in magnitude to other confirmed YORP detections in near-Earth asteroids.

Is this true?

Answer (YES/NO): YES